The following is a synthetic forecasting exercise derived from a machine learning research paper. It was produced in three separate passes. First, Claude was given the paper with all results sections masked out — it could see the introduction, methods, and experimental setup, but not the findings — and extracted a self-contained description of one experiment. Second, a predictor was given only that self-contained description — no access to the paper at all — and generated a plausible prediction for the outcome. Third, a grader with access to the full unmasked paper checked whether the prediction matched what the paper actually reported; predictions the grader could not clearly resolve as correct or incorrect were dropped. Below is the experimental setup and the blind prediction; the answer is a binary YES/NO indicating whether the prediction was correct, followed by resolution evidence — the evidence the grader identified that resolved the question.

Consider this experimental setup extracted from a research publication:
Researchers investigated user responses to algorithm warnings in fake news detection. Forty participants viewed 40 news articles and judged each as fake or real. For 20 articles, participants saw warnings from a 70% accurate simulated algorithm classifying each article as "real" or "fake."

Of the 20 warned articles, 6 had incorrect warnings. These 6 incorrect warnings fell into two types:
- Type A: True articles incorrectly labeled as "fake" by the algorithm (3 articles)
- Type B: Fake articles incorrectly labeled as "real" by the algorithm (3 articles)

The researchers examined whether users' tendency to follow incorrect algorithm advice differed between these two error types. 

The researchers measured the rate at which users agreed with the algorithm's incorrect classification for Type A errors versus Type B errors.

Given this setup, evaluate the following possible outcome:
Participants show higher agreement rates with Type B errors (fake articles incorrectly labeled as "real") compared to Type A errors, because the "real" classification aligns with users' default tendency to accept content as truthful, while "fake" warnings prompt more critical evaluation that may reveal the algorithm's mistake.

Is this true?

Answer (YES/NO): NO